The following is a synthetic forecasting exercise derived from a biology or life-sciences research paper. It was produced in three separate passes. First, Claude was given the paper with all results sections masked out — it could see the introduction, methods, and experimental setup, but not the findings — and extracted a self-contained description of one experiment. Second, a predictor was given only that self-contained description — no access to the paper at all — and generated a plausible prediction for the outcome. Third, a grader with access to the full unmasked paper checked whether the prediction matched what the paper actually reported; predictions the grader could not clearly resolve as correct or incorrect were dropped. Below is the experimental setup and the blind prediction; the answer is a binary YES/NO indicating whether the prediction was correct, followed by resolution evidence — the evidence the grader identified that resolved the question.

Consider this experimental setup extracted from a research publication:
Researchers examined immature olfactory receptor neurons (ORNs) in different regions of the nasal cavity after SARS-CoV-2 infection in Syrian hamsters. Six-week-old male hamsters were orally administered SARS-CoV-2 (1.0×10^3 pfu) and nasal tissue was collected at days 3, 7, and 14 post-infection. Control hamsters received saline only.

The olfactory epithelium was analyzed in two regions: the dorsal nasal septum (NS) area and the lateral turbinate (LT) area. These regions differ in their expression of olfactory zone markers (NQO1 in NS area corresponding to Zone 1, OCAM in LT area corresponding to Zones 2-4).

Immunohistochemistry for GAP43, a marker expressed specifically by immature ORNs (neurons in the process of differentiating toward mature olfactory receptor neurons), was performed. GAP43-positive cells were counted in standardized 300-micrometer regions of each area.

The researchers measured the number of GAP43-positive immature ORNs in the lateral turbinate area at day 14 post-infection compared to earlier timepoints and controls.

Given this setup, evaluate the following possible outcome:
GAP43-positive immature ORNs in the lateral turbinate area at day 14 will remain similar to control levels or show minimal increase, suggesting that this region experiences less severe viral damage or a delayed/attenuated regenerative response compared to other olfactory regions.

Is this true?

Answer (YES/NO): NO